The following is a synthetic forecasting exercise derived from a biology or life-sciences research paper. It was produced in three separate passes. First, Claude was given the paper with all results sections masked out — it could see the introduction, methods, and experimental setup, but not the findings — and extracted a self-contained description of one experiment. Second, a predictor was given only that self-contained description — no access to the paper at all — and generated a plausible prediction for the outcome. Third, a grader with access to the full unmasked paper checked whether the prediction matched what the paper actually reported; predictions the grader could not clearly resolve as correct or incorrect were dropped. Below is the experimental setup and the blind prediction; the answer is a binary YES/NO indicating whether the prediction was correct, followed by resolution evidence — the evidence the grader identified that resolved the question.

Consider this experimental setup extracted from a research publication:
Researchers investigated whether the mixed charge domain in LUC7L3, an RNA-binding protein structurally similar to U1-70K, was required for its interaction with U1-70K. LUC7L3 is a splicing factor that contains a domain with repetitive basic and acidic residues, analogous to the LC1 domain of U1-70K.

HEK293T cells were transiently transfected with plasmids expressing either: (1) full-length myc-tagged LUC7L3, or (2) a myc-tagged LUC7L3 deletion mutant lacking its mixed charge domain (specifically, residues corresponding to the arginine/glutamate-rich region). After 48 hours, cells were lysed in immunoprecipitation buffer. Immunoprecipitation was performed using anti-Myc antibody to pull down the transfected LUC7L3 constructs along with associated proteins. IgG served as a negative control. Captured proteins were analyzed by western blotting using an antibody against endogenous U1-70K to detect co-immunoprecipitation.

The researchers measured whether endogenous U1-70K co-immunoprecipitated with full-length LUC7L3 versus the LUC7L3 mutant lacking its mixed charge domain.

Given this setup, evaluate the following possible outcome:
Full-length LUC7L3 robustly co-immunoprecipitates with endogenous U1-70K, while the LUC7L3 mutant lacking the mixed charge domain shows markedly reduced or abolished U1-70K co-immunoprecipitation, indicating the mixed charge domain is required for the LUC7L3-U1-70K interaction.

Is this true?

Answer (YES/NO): YES